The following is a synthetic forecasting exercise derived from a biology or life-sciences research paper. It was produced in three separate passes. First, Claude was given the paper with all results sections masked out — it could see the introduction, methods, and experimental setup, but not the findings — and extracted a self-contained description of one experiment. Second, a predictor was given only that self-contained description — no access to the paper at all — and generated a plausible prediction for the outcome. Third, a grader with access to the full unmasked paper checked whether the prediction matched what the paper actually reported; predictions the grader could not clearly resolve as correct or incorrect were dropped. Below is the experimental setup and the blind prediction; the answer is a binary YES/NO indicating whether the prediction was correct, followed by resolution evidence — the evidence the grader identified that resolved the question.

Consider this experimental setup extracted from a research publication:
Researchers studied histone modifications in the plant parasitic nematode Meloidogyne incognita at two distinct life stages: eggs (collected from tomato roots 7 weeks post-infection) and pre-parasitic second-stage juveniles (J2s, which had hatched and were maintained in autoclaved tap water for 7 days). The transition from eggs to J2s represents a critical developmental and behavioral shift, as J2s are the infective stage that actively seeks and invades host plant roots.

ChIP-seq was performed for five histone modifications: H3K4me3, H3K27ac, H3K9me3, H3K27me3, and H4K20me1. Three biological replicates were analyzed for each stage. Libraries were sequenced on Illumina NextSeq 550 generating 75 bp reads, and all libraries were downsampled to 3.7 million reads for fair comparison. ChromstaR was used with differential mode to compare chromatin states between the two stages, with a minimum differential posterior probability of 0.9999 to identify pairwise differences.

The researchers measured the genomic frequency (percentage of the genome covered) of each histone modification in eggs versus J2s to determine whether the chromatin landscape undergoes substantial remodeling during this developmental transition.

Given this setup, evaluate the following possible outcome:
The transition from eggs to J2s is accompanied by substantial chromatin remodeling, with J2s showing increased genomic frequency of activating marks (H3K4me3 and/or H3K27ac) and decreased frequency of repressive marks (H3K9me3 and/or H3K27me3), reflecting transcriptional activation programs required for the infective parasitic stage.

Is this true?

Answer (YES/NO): NO